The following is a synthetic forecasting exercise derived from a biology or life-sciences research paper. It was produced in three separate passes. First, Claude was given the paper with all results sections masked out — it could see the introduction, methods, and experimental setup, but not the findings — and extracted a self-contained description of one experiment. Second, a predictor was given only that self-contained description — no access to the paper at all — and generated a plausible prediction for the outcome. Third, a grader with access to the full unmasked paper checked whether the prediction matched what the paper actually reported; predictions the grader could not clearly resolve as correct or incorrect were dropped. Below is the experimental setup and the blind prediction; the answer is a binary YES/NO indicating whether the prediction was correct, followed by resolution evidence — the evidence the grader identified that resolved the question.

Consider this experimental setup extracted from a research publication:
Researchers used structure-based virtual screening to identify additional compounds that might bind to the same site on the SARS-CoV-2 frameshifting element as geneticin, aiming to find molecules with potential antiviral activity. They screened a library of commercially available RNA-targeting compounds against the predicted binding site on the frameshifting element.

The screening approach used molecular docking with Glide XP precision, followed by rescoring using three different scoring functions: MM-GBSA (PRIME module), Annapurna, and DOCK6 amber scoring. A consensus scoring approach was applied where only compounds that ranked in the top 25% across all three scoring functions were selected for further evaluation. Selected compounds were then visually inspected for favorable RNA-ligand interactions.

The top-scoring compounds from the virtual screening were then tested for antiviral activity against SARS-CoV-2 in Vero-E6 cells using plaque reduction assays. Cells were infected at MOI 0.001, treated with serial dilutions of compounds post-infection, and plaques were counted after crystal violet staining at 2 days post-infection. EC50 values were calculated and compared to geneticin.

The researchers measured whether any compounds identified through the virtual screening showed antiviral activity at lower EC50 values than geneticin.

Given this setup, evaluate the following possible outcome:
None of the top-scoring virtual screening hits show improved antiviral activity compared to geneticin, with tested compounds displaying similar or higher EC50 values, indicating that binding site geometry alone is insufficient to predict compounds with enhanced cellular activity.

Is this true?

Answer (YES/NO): NO